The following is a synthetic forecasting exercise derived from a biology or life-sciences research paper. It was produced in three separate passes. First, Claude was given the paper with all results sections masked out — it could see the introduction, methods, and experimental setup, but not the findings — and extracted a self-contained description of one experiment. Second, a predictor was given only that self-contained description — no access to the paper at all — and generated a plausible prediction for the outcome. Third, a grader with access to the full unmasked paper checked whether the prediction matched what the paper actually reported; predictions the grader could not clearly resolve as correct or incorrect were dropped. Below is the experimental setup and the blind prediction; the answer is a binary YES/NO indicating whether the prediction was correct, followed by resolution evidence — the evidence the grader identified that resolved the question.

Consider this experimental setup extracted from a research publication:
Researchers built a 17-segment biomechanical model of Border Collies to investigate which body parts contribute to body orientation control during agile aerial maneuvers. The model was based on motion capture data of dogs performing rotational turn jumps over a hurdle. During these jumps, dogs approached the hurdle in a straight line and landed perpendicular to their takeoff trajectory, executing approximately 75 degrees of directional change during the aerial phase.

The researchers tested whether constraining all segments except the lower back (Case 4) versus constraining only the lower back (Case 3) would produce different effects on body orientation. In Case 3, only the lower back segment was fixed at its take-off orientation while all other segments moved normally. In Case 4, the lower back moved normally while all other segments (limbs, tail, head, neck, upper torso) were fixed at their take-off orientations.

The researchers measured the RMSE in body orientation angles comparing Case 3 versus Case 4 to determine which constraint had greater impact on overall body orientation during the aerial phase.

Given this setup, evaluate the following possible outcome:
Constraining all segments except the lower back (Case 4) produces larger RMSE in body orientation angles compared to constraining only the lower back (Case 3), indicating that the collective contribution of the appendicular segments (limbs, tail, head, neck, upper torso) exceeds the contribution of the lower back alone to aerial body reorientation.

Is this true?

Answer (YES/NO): NO